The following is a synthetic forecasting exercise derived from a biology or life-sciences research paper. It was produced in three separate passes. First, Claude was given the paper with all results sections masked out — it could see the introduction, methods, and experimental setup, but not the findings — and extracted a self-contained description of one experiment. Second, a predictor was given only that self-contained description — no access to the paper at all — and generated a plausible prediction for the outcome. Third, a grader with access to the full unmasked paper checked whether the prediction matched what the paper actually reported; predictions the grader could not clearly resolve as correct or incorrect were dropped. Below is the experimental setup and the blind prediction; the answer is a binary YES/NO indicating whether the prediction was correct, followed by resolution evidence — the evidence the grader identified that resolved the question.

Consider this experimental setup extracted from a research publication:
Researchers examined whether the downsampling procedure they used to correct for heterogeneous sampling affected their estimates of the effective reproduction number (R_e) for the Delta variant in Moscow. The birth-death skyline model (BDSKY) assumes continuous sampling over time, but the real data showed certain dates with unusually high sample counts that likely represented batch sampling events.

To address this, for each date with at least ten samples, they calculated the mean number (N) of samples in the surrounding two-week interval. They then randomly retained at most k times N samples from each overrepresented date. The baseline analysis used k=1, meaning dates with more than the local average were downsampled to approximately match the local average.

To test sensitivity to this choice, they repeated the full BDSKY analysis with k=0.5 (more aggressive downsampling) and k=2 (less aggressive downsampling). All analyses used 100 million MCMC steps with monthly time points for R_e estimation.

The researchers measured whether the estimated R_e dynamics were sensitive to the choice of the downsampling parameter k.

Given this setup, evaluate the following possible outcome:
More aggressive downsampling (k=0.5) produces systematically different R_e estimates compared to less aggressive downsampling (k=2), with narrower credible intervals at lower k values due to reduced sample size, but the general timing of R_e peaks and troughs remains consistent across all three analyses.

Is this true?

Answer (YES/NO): NO